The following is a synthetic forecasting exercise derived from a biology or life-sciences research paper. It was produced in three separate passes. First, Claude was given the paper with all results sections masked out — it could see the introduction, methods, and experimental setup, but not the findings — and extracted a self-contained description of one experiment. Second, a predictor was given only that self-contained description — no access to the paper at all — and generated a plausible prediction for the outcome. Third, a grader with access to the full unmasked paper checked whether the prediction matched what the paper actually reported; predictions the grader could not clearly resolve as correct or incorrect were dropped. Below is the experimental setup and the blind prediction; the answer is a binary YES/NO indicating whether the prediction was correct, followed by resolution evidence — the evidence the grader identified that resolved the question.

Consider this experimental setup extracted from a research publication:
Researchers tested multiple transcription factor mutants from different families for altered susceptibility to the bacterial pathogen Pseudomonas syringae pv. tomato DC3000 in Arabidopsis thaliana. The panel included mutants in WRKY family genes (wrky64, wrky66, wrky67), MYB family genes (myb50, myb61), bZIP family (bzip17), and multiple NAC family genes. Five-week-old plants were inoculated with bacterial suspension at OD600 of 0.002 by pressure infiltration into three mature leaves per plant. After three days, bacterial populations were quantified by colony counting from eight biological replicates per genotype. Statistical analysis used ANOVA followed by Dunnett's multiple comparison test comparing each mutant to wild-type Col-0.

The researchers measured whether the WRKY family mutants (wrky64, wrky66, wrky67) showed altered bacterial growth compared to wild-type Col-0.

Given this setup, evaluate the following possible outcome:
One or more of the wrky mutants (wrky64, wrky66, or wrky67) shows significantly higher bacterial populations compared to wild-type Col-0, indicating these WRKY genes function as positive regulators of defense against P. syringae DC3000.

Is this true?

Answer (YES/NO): NO